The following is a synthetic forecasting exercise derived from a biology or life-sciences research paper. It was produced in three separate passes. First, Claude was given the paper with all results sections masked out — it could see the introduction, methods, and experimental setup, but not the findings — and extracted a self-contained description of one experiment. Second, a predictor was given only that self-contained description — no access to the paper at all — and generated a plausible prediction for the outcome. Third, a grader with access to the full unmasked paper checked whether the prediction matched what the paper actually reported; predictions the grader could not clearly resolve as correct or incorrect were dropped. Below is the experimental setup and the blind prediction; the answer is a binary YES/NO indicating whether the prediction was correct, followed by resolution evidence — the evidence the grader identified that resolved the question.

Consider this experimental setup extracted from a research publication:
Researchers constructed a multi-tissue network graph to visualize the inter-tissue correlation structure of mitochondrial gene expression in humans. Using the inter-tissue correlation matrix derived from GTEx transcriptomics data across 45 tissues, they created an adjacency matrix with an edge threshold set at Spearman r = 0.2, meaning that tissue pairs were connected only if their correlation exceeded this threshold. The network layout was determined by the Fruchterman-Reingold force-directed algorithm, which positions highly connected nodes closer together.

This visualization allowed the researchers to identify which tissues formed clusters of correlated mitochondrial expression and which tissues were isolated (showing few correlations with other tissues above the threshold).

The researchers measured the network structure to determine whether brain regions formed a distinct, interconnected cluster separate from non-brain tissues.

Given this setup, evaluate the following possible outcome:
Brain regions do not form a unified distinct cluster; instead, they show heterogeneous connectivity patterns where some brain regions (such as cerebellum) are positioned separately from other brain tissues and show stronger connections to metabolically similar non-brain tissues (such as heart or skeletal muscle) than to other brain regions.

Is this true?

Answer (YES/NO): NO